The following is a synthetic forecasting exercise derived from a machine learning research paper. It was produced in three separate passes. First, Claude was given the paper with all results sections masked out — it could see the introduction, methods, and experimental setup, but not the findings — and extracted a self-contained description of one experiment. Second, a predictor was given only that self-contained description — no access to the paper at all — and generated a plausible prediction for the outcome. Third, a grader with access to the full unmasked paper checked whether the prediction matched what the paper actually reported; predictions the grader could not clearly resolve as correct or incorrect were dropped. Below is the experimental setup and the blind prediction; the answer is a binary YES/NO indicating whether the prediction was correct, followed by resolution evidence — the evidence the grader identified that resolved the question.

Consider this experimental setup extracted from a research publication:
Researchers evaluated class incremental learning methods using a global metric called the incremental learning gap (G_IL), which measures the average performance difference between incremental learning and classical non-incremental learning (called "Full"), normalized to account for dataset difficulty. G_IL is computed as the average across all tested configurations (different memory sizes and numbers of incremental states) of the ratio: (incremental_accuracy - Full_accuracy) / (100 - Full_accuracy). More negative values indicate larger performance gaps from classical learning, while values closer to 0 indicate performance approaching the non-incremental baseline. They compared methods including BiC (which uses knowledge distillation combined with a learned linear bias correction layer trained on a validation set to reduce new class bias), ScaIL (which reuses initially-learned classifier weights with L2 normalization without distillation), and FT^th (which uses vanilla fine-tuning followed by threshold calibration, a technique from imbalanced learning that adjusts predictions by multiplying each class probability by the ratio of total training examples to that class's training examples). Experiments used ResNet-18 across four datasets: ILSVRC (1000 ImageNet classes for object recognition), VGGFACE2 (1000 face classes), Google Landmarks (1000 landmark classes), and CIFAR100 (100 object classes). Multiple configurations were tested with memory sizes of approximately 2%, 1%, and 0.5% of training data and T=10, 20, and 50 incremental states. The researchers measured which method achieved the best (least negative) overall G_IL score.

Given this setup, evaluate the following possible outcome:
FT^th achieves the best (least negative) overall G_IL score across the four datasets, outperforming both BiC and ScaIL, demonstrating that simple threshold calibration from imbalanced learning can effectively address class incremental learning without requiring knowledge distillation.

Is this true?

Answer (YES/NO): YES